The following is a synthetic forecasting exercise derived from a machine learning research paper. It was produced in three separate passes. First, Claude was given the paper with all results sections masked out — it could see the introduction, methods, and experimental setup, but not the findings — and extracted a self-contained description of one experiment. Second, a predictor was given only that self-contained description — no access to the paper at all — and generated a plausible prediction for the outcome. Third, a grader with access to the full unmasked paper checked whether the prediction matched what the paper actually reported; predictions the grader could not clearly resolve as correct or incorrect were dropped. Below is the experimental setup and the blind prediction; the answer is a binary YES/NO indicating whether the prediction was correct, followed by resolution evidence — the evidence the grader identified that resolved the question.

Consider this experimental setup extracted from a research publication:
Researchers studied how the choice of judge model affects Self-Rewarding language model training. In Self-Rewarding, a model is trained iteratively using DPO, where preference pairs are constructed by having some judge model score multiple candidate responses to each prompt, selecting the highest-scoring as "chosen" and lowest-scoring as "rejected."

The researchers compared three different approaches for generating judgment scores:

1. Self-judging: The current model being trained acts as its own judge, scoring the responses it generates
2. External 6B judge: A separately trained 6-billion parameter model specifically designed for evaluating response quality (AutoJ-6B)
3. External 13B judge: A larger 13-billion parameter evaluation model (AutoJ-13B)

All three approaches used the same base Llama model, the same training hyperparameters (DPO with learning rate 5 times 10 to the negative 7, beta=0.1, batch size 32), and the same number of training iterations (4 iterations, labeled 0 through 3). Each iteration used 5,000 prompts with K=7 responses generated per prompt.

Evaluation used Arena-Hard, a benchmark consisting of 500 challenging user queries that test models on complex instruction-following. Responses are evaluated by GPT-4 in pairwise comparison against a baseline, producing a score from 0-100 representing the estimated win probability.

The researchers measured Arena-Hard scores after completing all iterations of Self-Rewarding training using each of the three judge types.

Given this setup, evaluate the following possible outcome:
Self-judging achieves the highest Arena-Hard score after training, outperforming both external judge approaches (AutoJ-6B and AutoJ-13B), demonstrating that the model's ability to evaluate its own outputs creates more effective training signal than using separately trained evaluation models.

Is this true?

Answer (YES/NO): NO